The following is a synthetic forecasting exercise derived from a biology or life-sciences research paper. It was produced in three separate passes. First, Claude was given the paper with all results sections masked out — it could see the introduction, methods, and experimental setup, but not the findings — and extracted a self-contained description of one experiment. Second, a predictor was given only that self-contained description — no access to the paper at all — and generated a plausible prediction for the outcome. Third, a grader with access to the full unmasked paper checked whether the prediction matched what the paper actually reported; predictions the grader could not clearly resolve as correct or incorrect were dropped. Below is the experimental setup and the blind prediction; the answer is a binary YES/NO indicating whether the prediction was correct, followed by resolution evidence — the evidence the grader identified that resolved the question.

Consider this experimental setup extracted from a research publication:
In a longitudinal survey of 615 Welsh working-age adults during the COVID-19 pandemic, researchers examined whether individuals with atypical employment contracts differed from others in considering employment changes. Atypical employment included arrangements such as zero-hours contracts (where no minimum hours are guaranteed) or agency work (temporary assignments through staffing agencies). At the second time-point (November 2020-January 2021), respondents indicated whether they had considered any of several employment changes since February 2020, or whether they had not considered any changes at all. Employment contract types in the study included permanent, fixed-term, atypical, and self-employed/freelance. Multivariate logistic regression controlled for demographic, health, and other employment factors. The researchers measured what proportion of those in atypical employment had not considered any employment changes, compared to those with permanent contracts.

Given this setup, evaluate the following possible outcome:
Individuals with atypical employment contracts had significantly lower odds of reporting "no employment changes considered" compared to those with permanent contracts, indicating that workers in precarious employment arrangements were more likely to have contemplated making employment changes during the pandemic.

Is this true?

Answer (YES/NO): YES